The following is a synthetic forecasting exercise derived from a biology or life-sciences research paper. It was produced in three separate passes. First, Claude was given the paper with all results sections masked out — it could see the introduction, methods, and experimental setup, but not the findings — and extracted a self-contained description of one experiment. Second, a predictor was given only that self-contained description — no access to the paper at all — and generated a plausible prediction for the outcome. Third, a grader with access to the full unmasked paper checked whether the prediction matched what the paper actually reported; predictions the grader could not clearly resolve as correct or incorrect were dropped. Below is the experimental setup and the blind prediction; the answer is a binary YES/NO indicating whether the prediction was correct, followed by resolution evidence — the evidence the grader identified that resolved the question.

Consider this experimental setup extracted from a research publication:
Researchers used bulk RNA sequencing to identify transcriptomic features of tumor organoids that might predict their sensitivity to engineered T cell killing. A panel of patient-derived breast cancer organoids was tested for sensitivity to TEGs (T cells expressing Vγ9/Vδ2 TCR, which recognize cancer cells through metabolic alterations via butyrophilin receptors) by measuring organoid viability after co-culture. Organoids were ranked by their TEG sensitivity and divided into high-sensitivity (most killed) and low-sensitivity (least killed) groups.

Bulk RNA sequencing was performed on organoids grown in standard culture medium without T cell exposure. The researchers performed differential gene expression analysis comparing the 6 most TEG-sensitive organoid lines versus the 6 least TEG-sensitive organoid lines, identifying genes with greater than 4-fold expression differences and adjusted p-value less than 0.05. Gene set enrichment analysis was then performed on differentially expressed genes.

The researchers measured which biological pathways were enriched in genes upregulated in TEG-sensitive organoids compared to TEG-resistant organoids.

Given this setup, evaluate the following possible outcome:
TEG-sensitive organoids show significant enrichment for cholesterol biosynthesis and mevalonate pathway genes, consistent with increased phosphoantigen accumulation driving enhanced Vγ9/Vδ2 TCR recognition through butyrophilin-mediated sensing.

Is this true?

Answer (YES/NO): NO